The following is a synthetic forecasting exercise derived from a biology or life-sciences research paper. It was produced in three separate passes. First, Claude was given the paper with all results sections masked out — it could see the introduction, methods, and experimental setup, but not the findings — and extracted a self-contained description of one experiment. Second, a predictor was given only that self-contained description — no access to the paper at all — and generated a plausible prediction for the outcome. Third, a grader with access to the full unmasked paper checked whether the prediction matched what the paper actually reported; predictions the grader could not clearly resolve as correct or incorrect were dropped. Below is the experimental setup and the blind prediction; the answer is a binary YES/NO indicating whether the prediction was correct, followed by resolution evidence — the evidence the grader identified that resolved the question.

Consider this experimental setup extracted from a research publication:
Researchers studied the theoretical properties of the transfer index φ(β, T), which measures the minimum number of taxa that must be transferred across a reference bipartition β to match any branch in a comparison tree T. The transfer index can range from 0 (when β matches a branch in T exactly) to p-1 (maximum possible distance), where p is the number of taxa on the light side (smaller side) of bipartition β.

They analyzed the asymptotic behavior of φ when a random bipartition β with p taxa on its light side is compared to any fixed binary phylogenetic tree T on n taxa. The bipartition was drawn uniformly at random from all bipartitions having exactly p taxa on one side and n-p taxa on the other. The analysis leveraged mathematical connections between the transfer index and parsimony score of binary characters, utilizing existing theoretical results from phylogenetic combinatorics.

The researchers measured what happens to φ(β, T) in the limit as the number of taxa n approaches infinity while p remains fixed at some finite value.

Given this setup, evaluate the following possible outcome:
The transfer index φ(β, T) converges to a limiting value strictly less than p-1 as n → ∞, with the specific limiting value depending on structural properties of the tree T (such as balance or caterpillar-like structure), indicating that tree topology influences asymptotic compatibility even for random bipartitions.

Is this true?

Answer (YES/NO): NO